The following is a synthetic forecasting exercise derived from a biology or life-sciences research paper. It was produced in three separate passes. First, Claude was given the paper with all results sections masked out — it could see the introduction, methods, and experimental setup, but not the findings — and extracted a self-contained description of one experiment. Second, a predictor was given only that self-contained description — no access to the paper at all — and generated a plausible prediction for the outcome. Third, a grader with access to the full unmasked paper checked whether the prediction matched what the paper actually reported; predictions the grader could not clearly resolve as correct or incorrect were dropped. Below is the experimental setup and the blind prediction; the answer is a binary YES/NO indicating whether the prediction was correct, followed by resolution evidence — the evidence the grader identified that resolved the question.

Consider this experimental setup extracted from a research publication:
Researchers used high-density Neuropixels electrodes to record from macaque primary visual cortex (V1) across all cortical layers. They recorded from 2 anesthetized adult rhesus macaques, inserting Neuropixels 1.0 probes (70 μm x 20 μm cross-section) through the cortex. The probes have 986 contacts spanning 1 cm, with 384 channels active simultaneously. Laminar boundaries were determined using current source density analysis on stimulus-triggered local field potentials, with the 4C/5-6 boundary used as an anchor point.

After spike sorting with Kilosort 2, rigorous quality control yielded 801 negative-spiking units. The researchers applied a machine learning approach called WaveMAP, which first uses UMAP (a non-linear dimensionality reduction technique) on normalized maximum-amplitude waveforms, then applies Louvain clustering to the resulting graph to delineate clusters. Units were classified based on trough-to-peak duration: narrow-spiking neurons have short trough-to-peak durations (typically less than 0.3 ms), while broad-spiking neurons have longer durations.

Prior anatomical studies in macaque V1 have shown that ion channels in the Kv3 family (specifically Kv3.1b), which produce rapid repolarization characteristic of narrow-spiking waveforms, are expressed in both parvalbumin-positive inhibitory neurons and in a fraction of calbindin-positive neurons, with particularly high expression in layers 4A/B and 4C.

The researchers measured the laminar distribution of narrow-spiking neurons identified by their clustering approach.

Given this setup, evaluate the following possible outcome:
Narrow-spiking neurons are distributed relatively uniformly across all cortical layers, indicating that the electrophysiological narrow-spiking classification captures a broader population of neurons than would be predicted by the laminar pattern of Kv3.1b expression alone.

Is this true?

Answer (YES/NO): NO